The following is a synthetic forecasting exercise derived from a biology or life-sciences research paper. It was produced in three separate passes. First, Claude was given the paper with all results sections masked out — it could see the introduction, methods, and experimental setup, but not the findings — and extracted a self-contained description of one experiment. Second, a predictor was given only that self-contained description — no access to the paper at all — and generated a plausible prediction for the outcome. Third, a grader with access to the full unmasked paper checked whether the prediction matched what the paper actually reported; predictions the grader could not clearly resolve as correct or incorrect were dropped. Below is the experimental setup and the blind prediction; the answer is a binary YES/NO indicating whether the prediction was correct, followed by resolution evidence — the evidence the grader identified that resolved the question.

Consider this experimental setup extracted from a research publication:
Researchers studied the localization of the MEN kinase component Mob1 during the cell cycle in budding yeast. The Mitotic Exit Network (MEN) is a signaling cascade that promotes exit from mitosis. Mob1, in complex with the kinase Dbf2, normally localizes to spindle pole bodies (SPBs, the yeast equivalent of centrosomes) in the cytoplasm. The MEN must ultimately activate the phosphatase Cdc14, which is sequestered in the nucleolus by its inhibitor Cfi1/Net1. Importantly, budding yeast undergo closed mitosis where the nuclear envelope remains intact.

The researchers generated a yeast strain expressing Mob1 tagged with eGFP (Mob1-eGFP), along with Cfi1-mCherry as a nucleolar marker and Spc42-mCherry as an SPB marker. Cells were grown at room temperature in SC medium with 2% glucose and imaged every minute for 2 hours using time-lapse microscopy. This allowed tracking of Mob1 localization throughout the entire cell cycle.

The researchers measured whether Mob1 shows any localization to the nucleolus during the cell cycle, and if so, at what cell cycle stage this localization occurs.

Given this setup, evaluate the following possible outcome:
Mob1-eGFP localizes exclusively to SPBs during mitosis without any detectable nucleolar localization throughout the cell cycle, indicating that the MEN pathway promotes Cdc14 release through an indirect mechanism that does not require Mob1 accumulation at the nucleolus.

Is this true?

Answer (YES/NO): NO